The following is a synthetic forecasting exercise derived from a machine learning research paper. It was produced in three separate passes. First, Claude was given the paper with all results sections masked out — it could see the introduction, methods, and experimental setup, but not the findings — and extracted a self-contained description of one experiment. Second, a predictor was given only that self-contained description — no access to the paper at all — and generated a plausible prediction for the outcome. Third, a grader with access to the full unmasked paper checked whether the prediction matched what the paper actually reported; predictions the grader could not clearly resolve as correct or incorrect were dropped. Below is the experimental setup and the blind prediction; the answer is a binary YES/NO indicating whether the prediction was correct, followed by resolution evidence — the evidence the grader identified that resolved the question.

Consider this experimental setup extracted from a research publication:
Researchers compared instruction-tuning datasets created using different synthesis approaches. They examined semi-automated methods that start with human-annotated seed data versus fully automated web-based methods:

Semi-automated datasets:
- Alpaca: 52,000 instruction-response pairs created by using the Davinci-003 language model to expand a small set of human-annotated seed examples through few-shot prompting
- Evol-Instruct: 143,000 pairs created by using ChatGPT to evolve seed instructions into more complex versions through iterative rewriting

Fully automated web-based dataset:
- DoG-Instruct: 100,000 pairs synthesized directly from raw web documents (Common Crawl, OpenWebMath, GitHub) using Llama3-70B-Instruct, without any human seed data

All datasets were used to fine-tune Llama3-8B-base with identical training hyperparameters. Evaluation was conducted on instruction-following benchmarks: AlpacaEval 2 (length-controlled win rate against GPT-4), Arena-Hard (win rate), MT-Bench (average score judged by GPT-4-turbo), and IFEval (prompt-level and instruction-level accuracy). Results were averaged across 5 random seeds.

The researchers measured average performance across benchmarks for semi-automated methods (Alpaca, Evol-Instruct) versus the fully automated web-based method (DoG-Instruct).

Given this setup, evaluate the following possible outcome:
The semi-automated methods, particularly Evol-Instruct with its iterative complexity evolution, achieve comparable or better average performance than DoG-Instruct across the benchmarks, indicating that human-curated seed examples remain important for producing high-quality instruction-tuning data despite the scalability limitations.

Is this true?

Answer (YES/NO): NO